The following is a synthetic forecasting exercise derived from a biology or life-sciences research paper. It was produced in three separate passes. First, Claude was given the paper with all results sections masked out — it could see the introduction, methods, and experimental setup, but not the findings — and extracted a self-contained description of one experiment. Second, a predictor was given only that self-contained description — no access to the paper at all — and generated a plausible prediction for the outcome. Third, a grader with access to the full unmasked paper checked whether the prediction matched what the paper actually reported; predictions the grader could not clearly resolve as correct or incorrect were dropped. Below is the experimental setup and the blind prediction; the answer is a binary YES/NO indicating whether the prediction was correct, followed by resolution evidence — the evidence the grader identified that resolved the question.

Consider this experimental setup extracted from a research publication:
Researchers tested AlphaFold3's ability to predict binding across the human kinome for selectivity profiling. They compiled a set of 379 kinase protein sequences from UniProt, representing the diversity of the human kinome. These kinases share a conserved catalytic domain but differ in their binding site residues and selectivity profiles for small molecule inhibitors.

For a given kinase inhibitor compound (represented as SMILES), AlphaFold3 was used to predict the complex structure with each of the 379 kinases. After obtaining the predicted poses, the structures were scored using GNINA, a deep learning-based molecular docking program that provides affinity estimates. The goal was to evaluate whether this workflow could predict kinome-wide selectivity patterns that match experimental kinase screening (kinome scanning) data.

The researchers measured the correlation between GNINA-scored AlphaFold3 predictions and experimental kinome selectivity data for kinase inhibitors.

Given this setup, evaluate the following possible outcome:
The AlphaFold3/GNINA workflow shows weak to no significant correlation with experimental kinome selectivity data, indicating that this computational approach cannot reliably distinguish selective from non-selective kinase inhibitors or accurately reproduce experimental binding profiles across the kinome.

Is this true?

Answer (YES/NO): YES